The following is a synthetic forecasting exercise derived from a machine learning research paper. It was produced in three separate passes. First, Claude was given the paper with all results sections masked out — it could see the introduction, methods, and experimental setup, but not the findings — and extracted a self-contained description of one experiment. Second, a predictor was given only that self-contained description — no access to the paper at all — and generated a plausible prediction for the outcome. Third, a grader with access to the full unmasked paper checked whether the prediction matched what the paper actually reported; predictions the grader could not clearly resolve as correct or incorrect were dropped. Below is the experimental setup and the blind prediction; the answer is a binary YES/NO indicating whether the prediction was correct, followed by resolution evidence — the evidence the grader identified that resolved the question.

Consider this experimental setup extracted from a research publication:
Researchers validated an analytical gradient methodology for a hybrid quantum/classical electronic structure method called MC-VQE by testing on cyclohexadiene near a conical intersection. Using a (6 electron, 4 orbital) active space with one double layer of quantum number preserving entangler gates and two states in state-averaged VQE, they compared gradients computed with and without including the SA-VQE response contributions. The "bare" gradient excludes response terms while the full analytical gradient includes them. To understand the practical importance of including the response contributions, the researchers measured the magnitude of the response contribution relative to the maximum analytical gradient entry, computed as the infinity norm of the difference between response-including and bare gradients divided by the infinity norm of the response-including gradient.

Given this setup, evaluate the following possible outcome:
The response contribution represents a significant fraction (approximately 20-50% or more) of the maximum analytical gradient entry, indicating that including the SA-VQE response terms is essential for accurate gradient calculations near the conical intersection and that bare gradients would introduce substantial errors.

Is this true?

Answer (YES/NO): NO